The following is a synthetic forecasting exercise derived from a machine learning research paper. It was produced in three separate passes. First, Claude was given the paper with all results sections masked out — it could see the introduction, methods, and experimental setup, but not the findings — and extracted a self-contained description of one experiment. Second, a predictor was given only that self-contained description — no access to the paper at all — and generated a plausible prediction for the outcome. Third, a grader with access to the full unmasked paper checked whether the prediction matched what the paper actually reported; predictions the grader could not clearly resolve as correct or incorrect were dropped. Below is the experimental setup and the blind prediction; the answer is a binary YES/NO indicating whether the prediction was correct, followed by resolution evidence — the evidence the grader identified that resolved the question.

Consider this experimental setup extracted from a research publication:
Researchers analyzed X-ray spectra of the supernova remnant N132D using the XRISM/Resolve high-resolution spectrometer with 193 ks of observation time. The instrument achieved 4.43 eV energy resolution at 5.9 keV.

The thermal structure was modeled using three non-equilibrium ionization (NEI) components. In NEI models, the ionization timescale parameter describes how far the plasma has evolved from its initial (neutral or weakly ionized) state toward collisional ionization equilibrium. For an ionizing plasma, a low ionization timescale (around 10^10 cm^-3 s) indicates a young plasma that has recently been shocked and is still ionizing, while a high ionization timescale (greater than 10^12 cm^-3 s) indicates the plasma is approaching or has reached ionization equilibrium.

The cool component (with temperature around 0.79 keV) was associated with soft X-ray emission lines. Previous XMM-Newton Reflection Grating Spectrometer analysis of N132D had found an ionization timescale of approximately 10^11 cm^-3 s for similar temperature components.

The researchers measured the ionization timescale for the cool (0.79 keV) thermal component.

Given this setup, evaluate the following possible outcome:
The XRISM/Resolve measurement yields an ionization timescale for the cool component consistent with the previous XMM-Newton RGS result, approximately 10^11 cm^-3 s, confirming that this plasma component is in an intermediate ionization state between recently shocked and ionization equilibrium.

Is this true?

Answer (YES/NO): NO